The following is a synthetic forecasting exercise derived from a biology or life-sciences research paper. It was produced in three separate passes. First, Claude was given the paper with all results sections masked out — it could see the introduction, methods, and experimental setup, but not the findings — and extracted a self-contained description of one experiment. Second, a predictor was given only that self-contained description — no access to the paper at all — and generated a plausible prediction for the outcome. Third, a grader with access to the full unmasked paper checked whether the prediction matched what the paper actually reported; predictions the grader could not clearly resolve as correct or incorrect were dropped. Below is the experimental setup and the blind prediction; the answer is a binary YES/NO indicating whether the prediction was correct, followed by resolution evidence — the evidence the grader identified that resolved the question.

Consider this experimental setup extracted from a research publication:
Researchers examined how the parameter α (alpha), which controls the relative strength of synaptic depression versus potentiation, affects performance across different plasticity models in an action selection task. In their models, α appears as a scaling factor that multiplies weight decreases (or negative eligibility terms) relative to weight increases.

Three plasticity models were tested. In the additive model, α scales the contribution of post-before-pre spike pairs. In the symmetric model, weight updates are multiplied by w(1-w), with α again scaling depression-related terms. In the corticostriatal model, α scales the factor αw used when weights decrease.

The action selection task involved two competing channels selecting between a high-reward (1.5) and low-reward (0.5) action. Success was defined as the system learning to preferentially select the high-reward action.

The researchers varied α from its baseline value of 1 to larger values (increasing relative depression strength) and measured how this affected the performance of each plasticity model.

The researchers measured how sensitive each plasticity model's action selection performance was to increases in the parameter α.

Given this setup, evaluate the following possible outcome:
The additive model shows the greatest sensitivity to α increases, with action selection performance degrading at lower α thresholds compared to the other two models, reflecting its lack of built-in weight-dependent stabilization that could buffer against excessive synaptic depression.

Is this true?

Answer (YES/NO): NO